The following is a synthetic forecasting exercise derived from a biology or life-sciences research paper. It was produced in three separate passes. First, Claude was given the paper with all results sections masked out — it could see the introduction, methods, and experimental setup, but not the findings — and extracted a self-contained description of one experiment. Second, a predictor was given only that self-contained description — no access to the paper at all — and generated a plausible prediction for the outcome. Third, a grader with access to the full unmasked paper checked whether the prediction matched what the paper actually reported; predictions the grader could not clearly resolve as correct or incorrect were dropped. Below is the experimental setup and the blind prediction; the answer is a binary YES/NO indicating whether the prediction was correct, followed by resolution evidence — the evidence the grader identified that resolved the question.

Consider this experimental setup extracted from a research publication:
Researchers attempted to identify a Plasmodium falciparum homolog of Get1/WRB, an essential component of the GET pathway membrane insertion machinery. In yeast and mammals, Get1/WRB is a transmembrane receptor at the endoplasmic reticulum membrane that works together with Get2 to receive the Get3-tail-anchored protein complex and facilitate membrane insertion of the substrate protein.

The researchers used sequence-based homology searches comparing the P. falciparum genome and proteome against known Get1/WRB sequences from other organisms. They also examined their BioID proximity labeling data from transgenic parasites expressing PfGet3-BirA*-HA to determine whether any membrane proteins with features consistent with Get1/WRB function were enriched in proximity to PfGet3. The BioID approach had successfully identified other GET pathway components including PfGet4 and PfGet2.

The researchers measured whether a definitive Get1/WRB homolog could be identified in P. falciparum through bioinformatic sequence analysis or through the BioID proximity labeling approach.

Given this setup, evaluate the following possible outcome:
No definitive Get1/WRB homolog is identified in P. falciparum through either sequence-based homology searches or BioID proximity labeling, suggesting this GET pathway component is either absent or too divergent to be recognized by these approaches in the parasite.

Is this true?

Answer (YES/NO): YES